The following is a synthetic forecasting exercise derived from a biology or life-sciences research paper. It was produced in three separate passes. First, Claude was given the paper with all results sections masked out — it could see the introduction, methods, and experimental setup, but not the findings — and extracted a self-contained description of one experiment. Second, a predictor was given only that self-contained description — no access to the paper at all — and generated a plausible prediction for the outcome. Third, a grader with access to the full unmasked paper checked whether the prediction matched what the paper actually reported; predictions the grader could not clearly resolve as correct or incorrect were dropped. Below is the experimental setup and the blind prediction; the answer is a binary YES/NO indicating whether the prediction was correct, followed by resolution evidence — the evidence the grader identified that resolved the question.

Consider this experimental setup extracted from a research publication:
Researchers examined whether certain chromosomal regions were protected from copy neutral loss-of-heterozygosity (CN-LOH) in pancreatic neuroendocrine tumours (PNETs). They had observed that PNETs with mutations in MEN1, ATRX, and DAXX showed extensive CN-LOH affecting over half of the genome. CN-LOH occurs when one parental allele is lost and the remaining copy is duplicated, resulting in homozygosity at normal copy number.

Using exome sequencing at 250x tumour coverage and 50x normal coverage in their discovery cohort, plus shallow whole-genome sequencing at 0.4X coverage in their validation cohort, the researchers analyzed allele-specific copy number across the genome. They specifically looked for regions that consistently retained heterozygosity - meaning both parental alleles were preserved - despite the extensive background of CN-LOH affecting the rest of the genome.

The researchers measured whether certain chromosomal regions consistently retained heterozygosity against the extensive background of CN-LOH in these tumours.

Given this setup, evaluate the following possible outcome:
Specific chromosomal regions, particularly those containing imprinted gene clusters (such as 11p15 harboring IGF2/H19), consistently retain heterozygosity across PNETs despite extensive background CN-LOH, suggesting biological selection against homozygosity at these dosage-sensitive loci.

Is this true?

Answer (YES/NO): NO